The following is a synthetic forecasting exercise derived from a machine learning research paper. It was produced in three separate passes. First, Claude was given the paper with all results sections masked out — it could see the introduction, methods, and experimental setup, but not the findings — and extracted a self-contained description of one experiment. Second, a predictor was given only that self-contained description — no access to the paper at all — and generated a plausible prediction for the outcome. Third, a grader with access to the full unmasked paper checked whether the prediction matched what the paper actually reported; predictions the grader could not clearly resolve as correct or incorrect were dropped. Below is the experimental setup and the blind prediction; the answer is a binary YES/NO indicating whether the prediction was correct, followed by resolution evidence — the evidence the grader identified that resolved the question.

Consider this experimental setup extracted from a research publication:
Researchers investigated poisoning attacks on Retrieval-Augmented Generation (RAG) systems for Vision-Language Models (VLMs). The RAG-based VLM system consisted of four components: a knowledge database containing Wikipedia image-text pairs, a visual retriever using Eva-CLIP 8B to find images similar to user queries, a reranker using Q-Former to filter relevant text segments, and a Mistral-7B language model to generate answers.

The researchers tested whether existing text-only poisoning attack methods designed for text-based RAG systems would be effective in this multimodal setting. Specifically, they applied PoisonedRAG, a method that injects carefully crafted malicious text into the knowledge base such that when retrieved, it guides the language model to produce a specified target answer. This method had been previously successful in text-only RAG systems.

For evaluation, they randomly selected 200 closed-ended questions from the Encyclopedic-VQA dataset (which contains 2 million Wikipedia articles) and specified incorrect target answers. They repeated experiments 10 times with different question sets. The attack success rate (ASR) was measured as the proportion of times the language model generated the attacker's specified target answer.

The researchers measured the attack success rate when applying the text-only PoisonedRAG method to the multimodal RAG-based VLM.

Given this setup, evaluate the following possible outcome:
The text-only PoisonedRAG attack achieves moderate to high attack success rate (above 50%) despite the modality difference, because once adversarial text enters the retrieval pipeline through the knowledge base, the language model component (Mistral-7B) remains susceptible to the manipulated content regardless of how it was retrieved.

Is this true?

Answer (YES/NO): NO